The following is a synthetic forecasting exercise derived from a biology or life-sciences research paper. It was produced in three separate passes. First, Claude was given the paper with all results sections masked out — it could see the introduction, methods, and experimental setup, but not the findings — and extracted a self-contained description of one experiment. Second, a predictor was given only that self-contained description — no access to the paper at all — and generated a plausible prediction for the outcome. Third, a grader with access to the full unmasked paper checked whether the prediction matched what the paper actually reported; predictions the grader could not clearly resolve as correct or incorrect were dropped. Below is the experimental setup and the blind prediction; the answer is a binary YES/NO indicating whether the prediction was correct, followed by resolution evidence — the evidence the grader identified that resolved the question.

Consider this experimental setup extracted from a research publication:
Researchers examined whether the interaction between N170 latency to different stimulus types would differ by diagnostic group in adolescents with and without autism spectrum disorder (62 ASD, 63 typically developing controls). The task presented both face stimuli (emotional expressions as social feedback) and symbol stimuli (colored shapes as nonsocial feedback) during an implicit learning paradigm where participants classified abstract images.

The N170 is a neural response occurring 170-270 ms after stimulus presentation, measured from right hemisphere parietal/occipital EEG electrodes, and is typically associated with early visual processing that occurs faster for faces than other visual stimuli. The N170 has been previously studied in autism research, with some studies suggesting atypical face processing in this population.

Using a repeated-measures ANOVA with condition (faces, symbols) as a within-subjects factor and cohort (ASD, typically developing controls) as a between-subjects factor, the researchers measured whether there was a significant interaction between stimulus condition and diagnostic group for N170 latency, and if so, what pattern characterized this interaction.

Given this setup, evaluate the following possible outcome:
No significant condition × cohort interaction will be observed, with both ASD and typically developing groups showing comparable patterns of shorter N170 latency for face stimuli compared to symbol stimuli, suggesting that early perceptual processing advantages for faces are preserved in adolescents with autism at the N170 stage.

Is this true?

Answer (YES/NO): NO